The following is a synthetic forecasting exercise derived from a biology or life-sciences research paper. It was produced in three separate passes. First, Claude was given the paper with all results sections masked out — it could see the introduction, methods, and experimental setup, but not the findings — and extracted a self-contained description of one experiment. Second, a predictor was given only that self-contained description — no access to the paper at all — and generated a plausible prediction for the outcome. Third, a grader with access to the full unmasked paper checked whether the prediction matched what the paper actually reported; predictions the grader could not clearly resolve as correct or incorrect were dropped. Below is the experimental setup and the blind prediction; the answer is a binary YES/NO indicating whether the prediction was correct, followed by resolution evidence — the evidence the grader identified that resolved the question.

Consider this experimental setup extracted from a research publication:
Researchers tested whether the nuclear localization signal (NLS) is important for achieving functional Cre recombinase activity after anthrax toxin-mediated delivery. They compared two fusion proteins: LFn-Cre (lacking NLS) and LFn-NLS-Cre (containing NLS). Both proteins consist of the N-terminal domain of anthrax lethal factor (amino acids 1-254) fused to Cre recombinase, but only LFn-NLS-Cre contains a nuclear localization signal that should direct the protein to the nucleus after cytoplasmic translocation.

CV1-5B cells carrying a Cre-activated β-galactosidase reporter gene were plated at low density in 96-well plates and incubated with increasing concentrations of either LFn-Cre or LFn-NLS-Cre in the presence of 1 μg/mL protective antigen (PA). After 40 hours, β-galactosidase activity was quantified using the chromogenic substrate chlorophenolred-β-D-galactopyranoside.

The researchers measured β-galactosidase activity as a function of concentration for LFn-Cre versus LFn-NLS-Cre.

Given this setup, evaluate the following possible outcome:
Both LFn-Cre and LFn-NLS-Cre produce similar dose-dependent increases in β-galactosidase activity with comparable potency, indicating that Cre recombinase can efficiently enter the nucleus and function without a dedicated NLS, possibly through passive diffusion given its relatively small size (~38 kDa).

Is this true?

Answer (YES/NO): NO